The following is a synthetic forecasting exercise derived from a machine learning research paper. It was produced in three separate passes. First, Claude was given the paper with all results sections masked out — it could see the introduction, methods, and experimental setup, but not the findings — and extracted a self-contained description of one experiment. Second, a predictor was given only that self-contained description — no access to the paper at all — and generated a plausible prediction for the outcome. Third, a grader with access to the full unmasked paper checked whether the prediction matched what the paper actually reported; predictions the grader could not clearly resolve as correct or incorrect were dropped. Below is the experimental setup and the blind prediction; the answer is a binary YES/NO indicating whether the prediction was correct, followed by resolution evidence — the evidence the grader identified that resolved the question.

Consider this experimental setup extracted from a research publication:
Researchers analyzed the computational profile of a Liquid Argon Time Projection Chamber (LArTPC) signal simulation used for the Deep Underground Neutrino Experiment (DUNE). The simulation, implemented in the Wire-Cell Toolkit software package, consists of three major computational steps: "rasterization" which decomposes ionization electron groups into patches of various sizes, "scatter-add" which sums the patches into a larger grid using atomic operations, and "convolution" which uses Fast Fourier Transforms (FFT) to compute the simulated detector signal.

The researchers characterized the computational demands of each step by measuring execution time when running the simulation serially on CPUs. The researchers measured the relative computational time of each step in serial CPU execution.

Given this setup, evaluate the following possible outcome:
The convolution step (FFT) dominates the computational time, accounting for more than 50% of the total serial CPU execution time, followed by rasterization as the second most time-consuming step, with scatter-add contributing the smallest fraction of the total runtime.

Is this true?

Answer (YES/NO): NO